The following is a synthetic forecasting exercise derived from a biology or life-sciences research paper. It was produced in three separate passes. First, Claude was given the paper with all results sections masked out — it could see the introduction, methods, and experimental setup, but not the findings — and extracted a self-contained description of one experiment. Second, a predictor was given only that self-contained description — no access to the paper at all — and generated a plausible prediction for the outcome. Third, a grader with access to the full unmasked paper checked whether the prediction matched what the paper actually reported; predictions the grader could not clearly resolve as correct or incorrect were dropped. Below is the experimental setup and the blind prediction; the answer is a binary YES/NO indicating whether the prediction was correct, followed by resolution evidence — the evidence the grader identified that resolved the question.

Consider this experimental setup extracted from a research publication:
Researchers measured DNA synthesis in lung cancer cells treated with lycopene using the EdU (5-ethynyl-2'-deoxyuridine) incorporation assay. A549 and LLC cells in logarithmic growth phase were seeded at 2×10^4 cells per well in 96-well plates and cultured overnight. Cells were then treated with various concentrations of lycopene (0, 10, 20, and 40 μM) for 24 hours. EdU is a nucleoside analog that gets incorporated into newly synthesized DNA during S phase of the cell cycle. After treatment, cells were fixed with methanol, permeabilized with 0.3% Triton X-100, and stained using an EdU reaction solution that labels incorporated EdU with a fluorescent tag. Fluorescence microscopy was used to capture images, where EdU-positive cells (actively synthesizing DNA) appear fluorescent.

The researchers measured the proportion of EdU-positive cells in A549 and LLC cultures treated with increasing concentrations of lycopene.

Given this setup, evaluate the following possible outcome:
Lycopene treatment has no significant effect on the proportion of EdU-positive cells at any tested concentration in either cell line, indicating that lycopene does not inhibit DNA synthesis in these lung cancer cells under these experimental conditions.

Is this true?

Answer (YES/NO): NO